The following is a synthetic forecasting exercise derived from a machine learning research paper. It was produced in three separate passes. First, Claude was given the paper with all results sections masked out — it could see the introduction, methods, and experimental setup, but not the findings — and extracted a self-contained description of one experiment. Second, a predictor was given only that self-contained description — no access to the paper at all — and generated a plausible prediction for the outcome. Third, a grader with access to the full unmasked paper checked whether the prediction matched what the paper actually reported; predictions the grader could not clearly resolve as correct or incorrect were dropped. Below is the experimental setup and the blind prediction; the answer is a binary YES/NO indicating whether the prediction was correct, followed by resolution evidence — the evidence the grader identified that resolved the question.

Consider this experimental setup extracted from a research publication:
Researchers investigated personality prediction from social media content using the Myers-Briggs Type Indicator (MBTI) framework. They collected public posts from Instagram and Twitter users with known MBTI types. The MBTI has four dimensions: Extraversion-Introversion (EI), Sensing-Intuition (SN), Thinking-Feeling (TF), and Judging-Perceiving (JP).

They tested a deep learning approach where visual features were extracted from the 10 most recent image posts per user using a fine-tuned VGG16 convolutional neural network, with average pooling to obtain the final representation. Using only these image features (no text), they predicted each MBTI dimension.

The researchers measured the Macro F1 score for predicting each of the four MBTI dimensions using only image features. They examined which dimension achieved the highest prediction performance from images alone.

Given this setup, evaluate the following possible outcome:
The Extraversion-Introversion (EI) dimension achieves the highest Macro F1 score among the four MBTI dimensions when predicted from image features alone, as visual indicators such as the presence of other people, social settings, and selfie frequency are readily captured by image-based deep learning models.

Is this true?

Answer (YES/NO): YES